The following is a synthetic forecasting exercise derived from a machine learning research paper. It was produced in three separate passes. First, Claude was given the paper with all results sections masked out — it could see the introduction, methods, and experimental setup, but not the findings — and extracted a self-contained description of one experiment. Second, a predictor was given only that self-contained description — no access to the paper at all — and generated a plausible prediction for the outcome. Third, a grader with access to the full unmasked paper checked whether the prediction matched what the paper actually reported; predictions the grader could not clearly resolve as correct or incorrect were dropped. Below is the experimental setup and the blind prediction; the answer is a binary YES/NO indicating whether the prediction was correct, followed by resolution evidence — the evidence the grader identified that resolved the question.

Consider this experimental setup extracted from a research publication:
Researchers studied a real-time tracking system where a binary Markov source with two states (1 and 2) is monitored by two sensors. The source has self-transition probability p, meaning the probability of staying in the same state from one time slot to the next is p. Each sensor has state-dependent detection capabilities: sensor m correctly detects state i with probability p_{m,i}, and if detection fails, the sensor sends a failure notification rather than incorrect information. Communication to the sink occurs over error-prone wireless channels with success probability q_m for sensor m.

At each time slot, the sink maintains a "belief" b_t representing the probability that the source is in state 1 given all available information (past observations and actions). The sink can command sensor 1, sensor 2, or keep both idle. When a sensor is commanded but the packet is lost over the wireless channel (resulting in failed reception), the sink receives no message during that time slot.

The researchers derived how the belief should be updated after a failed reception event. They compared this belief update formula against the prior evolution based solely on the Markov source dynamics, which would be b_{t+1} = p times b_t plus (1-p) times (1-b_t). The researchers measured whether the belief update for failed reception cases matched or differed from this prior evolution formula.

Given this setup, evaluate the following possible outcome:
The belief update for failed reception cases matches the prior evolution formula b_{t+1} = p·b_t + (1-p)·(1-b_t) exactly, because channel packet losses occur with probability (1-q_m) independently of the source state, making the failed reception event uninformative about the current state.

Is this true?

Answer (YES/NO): YES